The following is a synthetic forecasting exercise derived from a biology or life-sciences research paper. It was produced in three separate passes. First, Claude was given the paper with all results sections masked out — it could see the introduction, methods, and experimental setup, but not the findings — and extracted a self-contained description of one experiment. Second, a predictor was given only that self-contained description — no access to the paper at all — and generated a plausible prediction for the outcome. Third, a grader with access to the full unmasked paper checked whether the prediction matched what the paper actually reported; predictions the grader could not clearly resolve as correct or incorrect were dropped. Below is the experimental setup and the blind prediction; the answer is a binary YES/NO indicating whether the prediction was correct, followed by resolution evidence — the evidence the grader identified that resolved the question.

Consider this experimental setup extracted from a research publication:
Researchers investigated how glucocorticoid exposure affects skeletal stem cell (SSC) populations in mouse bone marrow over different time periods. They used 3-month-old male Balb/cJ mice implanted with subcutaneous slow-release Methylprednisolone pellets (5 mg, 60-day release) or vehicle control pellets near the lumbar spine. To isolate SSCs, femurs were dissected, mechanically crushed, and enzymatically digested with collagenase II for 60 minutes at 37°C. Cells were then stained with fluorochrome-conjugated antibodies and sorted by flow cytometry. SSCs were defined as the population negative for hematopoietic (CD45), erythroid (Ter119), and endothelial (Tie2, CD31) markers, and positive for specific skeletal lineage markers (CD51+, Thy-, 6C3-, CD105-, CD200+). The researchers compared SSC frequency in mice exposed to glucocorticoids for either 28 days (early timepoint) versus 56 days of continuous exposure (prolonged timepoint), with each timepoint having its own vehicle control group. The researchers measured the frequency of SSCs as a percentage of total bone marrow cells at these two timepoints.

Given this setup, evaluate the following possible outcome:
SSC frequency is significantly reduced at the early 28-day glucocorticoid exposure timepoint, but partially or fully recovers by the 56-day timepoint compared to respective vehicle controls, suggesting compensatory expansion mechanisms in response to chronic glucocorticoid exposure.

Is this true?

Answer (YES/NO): NO